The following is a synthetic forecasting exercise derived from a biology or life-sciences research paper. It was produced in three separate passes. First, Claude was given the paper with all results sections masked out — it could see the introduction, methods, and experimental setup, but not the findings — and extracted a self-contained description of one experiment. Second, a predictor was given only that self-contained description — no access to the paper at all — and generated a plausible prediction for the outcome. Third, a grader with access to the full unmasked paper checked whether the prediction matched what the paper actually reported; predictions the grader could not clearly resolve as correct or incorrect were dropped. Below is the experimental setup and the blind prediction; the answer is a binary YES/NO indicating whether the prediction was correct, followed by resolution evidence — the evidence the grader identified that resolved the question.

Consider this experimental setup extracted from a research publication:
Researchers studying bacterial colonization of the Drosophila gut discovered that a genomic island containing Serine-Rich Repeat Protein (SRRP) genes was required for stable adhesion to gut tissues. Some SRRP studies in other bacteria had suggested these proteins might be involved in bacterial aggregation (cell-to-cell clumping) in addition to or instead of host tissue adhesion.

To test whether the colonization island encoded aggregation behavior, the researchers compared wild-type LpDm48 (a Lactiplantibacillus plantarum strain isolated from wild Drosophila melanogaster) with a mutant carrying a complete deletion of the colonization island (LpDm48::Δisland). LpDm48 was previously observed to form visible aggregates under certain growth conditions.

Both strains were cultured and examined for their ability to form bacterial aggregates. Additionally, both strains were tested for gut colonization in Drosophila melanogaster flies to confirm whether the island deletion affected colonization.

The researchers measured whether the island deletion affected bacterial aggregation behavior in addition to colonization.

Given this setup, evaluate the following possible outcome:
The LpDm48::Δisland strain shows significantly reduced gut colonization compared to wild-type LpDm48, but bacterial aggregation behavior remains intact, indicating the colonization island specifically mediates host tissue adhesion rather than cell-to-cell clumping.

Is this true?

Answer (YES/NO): YES